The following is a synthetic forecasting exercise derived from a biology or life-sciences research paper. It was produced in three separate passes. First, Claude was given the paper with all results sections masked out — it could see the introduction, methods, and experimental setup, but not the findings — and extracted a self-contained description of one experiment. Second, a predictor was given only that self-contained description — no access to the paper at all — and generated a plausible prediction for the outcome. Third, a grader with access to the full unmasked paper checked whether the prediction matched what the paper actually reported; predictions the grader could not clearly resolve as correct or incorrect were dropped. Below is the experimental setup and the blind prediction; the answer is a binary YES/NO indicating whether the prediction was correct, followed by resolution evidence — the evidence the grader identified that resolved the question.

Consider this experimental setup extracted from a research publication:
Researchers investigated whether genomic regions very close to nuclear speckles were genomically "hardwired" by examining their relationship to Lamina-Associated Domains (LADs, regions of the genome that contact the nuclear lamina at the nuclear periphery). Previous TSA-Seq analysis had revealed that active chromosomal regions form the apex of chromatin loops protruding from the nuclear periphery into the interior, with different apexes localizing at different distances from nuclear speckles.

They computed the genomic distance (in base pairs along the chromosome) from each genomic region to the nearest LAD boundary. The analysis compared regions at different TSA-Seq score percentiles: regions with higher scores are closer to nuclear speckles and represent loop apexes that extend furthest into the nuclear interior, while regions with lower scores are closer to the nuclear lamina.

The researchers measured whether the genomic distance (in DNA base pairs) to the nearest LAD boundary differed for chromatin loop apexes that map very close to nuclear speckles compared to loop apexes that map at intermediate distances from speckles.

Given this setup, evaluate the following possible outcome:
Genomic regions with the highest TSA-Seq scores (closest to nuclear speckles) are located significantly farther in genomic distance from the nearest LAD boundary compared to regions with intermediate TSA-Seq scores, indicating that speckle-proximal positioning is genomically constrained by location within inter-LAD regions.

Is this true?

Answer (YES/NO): YES